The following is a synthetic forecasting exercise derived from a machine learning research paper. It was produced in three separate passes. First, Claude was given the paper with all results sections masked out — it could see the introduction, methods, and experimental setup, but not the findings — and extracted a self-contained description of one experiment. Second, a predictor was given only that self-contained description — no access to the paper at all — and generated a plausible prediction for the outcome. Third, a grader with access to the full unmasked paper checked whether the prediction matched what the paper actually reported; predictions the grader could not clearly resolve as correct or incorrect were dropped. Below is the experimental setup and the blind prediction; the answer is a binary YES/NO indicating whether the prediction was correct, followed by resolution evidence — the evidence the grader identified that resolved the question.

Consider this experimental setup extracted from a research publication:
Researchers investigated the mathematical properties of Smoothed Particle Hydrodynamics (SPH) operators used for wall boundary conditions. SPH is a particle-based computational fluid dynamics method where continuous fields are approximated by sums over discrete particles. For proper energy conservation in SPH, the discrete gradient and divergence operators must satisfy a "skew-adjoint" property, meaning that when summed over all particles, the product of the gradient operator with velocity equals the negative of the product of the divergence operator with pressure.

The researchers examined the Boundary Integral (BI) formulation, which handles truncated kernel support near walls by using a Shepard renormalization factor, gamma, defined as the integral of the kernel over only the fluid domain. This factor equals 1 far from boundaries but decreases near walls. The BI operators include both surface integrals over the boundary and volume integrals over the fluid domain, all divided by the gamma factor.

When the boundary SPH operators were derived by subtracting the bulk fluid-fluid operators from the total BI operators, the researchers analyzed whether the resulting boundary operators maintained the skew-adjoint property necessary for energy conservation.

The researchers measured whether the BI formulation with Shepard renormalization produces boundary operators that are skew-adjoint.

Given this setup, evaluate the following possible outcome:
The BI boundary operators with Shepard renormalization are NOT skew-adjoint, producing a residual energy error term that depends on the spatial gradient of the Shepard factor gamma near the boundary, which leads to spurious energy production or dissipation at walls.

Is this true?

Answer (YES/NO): NO